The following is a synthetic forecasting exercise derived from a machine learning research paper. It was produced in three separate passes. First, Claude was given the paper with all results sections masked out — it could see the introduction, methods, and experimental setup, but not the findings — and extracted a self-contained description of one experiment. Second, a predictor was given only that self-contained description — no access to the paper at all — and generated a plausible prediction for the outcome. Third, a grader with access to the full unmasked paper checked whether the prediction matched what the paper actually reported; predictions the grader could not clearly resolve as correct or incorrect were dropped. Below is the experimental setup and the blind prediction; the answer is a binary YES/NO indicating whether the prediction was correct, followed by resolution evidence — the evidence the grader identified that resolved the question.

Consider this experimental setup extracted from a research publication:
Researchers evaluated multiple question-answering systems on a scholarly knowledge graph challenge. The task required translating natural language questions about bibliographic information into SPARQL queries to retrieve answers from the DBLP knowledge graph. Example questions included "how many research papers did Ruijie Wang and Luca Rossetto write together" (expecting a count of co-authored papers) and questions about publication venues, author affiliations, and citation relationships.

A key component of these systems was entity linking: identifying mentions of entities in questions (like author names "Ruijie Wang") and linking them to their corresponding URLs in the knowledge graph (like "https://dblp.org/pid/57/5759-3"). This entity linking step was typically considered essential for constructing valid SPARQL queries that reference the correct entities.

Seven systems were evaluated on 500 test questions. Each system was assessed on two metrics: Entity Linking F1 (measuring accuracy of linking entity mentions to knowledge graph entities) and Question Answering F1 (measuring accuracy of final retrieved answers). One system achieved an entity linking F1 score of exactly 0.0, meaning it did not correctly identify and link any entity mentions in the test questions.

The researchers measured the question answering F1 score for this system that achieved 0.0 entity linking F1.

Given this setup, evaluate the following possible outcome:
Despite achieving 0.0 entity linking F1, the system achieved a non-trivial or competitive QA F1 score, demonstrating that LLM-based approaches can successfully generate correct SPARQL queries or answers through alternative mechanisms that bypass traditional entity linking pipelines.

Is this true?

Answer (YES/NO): NO